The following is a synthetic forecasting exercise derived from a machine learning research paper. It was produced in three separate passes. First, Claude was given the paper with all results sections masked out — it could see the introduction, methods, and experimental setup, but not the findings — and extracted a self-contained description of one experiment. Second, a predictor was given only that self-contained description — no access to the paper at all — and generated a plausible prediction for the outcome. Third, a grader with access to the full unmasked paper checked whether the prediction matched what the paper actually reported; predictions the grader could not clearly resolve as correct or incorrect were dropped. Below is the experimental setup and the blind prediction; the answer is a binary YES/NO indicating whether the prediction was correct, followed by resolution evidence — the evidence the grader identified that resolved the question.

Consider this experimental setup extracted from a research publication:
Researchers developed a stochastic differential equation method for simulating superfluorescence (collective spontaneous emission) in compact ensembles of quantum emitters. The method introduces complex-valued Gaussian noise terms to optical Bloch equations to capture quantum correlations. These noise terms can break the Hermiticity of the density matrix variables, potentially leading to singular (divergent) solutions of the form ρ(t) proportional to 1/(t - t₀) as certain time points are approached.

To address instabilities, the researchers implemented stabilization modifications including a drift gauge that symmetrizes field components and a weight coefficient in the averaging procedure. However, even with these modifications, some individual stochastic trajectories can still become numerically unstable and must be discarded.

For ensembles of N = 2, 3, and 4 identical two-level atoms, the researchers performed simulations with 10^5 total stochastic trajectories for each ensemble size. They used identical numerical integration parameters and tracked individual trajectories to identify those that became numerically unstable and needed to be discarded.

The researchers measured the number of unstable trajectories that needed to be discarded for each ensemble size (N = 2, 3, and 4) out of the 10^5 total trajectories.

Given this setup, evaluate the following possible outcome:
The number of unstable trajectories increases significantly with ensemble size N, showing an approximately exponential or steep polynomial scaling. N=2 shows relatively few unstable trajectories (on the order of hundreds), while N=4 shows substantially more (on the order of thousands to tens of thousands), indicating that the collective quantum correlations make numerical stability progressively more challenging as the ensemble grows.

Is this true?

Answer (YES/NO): NO